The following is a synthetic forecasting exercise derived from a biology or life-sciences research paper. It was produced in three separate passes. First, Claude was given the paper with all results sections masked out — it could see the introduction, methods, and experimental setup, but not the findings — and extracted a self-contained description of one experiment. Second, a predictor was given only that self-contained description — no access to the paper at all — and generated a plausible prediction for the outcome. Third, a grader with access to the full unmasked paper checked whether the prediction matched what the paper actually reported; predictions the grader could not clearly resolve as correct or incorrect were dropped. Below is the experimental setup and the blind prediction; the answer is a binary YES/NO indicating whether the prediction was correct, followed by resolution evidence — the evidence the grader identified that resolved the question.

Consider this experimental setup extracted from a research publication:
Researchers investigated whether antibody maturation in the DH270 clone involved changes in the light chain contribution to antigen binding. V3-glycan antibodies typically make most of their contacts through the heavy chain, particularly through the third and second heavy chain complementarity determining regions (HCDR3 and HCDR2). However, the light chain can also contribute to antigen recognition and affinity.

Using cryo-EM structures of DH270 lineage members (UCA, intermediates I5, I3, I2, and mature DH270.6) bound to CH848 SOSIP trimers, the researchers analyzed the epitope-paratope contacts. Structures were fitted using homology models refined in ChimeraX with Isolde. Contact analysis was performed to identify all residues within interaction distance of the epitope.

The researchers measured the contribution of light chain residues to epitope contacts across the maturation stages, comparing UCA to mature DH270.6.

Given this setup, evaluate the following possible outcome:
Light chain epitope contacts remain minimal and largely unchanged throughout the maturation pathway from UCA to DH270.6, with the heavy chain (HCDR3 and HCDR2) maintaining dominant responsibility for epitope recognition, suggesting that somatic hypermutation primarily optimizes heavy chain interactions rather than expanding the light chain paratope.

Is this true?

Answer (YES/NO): NO